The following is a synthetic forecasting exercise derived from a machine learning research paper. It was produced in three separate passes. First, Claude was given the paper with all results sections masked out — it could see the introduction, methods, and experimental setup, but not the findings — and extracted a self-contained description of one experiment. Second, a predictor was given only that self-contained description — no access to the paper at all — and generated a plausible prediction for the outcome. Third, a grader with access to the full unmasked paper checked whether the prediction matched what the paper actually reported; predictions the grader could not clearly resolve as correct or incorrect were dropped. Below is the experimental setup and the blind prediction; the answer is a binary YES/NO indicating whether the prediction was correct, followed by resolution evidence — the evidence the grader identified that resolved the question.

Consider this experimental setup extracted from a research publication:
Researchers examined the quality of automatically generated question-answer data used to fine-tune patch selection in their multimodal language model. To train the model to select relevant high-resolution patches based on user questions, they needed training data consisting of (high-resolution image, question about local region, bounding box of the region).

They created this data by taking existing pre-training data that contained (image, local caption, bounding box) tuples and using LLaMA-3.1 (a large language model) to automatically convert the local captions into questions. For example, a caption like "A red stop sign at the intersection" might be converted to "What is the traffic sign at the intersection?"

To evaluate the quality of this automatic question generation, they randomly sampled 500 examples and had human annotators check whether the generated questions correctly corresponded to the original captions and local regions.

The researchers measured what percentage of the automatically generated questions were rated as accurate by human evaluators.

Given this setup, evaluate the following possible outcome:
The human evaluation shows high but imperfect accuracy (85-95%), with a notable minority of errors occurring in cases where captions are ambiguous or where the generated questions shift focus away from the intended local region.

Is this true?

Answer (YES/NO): NO